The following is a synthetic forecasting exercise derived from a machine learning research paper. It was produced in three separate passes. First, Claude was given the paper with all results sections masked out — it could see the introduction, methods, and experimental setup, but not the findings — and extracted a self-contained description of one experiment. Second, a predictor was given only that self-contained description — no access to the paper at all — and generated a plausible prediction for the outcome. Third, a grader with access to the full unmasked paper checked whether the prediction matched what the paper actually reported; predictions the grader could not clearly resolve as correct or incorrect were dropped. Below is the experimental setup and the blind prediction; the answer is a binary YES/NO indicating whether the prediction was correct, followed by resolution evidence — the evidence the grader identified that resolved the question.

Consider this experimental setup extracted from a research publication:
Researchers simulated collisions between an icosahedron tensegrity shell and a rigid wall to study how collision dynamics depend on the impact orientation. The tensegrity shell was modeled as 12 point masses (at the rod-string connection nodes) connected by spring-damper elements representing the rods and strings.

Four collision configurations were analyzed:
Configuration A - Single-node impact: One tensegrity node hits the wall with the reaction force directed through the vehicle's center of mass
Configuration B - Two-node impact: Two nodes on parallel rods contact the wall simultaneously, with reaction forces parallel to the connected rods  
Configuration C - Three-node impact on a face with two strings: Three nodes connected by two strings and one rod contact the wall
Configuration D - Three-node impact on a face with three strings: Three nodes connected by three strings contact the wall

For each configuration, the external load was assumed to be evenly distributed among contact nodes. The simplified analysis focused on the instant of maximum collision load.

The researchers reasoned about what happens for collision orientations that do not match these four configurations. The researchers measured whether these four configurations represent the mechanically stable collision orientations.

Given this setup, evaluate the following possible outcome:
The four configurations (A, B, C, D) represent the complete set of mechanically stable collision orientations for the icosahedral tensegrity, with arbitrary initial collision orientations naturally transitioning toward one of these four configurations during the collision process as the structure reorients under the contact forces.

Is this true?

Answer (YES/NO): YES